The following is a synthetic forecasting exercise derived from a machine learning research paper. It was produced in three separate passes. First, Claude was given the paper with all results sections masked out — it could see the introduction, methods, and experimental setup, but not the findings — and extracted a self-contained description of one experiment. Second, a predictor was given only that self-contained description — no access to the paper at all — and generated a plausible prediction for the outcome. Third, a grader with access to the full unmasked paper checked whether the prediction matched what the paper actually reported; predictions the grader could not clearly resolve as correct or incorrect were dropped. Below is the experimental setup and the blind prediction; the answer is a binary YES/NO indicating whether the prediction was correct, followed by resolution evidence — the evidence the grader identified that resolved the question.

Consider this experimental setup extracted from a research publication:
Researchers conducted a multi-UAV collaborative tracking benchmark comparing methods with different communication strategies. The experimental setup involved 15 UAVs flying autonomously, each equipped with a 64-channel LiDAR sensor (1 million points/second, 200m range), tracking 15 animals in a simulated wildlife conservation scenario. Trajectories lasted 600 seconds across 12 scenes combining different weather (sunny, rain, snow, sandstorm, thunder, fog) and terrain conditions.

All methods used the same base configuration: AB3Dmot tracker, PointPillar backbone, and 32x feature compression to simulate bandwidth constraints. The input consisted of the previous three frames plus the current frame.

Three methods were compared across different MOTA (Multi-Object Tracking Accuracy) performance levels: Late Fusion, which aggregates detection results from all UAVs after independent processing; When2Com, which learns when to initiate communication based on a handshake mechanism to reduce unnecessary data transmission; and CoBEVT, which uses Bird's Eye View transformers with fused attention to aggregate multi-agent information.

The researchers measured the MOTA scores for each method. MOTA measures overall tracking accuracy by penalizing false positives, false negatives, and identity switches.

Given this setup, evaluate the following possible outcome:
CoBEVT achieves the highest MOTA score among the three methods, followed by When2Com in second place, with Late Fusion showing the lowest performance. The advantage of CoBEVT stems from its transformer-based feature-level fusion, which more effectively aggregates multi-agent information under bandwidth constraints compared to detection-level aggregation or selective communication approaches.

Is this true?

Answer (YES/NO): YES